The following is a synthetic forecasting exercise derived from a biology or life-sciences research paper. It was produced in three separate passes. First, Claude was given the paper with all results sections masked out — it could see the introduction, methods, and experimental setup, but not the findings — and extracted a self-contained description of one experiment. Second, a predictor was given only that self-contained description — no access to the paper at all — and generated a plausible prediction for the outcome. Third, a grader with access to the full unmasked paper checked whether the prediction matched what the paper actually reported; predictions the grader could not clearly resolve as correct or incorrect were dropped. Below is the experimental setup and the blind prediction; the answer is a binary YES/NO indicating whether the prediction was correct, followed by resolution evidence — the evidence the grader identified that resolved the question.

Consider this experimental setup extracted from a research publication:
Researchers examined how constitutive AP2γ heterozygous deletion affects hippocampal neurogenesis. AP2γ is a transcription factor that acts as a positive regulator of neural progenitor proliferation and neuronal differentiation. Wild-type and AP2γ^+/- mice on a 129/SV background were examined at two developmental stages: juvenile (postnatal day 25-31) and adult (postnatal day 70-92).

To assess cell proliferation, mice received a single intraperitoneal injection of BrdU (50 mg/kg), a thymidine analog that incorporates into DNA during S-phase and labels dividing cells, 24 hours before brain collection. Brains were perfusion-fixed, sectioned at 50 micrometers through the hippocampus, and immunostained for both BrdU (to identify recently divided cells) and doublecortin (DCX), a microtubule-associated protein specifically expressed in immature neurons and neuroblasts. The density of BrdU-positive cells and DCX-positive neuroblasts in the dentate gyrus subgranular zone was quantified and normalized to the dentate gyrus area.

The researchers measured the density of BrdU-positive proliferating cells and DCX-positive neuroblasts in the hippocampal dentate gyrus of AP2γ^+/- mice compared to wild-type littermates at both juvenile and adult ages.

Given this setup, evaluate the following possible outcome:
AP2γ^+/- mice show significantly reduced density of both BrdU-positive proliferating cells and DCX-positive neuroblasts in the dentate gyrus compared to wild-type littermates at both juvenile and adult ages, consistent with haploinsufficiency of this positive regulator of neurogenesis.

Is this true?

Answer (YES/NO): YES